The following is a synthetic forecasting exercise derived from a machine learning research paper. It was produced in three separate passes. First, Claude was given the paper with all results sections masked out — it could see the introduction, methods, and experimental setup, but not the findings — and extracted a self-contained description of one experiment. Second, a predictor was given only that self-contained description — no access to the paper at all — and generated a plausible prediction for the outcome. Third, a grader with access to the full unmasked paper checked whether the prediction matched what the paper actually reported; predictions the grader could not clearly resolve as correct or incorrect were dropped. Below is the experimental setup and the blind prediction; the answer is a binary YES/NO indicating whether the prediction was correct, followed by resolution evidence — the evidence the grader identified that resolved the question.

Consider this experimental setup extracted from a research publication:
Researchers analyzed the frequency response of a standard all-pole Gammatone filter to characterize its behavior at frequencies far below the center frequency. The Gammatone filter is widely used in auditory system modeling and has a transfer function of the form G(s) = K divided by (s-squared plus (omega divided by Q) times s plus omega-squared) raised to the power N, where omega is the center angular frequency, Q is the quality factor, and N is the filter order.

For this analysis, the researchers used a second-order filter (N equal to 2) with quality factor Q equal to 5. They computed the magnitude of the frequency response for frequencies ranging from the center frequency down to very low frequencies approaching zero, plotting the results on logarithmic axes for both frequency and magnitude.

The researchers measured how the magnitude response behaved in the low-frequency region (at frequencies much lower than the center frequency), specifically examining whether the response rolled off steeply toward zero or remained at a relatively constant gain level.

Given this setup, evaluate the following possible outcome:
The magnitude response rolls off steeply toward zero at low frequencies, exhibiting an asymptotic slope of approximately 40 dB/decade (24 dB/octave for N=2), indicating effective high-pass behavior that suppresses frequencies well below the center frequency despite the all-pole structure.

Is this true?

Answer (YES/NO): NO